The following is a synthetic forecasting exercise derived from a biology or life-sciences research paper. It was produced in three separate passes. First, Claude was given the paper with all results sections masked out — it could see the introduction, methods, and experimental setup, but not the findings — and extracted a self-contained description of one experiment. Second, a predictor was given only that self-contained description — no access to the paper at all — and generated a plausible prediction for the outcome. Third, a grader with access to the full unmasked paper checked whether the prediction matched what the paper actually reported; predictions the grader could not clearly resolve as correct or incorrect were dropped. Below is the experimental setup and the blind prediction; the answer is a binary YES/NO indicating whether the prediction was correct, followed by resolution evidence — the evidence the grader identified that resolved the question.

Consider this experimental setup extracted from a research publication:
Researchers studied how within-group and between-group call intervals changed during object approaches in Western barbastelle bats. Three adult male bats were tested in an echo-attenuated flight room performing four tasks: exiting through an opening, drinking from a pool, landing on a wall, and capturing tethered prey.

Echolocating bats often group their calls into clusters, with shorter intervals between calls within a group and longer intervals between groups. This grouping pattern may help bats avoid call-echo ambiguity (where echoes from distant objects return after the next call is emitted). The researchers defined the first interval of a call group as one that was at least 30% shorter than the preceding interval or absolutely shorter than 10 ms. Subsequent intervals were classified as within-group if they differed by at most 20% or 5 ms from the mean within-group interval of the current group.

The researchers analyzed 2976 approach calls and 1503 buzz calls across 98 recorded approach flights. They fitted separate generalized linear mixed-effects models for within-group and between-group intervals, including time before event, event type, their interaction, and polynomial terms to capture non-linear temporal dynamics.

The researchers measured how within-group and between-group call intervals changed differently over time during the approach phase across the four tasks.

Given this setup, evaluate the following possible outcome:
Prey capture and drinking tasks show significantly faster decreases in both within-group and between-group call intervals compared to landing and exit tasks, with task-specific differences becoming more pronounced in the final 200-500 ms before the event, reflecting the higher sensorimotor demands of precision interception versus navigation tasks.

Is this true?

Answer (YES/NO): NO